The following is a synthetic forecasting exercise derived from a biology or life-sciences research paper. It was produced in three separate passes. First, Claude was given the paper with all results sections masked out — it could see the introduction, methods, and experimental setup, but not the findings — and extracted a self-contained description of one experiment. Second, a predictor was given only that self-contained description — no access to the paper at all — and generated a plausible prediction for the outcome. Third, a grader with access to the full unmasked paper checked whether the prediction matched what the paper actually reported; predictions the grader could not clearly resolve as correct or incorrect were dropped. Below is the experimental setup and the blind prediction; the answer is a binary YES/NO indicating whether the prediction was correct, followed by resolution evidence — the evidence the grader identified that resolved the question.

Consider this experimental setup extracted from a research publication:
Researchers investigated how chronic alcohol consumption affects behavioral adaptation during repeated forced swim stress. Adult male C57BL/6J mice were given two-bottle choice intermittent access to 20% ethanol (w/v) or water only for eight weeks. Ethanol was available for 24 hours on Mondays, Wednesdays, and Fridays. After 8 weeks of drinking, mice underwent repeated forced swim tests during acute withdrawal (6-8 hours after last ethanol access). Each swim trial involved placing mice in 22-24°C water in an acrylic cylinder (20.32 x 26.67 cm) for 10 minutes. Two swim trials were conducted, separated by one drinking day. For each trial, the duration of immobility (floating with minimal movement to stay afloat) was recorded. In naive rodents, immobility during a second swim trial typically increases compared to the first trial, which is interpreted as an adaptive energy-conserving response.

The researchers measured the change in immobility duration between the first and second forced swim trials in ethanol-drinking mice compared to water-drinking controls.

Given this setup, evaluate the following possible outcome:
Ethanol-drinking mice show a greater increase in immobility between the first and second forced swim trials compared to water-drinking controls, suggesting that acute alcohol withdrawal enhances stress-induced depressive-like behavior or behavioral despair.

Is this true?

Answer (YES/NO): NO